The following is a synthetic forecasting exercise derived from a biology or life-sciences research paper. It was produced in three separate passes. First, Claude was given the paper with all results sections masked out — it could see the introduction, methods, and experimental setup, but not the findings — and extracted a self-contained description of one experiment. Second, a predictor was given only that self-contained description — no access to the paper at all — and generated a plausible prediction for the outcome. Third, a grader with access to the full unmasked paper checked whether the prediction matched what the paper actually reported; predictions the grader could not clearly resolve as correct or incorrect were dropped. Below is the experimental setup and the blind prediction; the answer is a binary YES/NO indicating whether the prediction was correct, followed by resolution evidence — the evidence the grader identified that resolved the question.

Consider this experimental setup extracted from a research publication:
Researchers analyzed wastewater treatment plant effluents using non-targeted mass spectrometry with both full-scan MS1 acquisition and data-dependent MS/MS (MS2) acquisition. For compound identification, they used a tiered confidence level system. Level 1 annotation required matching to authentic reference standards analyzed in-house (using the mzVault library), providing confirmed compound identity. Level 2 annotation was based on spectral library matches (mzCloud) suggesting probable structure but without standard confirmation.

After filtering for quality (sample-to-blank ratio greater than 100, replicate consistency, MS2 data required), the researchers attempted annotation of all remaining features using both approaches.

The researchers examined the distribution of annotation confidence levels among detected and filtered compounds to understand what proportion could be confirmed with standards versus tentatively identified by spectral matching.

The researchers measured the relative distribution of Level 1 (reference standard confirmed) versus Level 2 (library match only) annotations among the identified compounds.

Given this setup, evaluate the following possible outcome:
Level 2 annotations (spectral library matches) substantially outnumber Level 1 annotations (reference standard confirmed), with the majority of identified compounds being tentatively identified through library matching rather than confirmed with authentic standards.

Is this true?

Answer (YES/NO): YES